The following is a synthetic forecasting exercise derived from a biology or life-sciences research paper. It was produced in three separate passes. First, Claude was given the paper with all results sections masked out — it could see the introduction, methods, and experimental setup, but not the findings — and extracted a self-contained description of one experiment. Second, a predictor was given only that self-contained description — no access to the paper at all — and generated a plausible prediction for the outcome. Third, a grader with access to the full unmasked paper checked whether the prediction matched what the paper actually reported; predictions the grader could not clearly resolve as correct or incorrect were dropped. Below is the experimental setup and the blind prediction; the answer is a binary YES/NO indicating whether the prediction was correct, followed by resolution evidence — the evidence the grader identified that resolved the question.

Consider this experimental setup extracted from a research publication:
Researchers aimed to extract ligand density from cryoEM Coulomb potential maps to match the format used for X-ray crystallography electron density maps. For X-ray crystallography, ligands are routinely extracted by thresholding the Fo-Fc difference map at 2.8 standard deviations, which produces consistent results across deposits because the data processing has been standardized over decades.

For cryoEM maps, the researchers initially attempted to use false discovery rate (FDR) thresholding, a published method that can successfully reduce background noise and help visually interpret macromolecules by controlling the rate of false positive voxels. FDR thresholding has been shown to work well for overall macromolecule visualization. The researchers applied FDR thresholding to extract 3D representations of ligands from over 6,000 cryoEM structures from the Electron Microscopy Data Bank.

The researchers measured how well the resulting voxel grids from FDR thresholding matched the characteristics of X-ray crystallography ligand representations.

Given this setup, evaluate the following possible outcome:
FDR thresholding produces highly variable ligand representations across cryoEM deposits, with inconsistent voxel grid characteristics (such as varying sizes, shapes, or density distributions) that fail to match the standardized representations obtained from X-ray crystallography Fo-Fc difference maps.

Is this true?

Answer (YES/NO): NO